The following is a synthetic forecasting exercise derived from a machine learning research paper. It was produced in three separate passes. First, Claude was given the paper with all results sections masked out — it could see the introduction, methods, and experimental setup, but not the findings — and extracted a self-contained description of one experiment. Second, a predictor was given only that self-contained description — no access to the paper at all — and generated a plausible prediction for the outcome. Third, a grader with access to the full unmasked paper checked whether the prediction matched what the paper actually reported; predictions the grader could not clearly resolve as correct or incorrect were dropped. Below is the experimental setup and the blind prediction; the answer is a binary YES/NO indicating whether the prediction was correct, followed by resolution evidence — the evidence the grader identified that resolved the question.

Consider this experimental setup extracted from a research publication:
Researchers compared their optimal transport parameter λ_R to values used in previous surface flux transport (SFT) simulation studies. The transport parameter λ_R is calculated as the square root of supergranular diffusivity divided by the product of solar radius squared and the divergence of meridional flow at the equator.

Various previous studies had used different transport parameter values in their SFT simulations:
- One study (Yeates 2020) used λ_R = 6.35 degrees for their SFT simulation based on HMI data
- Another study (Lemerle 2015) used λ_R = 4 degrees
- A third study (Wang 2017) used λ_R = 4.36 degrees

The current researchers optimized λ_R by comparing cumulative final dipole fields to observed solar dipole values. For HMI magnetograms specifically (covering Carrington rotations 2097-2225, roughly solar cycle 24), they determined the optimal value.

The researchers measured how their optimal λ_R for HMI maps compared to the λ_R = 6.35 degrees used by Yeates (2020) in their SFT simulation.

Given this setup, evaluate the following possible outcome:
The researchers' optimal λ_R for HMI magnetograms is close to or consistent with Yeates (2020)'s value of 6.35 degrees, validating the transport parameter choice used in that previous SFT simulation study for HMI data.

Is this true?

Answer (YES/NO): YES